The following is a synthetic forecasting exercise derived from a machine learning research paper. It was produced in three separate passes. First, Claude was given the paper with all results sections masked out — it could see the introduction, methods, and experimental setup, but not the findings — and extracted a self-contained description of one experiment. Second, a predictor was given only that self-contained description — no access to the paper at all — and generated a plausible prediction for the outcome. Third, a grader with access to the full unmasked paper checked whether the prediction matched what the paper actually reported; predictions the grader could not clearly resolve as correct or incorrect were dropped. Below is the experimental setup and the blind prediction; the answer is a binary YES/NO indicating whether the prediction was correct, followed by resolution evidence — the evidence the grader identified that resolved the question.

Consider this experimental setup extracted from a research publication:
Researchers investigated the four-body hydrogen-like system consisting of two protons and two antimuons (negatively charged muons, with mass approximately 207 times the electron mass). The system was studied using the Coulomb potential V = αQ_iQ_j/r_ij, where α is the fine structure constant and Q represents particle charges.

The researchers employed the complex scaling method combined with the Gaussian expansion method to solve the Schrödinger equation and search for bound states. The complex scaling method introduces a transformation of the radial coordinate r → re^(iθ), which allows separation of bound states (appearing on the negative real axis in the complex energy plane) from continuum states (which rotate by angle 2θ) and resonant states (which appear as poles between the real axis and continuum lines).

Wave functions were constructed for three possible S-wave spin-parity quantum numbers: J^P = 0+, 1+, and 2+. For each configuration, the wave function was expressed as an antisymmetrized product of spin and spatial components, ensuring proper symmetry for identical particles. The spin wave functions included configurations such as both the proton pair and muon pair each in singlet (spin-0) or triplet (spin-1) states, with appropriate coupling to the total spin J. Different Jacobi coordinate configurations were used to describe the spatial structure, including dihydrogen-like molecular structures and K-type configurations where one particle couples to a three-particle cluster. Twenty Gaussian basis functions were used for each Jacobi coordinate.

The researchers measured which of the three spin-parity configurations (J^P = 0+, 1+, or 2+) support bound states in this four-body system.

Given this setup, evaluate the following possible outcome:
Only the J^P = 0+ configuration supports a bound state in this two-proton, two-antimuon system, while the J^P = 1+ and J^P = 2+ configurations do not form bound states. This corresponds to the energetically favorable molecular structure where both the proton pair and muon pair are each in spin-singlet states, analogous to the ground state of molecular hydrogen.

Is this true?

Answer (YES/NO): YES